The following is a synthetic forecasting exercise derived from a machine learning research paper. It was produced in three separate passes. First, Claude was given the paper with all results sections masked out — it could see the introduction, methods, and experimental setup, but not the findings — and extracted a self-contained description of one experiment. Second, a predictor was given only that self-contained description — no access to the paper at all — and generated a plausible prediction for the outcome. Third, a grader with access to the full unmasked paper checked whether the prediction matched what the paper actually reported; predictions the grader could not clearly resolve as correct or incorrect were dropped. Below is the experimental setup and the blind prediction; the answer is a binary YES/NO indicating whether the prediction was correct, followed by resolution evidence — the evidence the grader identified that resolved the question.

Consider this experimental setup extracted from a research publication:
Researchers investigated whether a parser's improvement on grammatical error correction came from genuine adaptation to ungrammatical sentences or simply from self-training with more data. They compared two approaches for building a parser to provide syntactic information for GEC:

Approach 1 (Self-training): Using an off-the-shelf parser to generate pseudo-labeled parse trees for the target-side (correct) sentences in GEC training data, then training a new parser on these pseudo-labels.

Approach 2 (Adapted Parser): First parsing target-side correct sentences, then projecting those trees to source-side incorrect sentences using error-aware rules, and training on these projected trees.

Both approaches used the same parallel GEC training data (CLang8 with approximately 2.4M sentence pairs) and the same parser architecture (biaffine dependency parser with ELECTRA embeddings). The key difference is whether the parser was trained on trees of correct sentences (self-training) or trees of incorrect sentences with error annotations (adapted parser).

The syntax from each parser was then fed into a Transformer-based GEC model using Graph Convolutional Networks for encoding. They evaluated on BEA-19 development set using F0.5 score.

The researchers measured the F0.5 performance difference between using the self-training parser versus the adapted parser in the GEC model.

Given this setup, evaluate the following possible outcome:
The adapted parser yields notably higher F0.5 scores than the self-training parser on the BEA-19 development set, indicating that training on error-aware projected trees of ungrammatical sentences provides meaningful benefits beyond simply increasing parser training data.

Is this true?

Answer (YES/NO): YES